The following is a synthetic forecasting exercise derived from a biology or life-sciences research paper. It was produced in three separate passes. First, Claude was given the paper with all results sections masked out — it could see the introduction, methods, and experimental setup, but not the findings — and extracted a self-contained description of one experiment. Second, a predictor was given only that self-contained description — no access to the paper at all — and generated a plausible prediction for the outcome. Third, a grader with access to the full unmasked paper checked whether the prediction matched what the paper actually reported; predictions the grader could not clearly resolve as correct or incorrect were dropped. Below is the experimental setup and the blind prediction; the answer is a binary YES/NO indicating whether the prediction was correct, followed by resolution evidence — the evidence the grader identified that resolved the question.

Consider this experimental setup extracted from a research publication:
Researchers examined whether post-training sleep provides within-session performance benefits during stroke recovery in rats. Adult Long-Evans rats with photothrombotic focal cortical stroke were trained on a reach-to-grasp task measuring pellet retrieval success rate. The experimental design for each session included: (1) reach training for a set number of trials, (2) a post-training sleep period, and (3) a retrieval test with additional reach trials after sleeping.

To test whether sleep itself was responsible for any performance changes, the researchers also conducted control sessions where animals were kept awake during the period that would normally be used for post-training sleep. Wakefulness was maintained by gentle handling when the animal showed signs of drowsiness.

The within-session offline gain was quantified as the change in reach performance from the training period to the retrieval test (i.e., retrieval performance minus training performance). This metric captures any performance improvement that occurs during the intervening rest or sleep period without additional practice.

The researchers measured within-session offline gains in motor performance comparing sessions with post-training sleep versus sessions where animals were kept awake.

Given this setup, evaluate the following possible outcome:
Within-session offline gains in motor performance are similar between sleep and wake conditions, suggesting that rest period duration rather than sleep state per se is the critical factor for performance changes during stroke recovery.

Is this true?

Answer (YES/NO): NO